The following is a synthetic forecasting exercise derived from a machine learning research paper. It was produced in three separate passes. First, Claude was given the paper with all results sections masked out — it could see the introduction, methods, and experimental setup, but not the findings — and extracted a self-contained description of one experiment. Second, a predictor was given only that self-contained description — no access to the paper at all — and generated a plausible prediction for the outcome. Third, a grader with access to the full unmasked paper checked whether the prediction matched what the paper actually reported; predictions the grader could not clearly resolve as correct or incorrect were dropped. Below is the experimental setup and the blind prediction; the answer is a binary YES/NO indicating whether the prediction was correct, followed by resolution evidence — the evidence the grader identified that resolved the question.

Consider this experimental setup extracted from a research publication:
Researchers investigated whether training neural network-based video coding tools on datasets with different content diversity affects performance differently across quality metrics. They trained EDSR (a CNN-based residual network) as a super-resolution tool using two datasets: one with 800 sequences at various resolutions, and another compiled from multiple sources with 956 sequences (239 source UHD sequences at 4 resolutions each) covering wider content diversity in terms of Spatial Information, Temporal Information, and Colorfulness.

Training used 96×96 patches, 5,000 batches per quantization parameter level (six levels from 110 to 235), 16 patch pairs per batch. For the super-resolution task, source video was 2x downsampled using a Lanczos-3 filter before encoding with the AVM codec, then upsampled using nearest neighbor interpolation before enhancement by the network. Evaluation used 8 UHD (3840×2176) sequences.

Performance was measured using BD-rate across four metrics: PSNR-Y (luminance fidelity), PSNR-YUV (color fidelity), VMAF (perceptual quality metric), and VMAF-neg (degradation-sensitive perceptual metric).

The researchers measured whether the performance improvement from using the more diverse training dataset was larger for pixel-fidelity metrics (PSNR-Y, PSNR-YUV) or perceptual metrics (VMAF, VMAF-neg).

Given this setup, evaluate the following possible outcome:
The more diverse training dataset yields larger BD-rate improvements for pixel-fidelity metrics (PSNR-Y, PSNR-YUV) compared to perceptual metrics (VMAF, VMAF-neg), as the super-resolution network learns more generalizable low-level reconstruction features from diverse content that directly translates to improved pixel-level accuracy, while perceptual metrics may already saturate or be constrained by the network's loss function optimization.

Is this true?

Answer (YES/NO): NO